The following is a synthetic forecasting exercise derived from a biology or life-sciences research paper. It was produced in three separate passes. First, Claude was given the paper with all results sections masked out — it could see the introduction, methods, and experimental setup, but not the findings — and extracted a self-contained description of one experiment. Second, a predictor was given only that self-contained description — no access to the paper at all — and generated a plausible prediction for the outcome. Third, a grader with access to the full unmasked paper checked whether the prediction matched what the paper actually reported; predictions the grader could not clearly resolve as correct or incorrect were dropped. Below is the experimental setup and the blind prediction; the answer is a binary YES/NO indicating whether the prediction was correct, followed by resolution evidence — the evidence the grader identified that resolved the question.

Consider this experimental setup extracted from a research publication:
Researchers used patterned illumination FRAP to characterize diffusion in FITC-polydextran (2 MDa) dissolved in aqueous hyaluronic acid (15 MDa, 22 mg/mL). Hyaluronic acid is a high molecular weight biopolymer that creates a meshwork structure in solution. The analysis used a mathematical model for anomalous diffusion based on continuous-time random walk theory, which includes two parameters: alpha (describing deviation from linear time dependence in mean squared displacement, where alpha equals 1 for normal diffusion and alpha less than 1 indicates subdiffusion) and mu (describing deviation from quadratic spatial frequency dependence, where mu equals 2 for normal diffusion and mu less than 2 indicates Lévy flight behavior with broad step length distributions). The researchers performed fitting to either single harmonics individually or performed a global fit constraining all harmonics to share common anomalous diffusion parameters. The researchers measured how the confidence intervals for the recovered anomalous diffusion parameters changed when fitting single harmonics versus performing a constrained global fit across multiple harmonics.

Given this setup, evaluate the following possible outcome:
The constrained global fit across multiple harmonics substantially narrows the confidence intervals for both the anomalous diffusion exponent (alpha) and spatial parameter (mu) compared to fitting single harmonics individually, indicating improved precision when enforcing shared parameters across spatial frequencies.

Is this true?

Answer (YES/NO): YES